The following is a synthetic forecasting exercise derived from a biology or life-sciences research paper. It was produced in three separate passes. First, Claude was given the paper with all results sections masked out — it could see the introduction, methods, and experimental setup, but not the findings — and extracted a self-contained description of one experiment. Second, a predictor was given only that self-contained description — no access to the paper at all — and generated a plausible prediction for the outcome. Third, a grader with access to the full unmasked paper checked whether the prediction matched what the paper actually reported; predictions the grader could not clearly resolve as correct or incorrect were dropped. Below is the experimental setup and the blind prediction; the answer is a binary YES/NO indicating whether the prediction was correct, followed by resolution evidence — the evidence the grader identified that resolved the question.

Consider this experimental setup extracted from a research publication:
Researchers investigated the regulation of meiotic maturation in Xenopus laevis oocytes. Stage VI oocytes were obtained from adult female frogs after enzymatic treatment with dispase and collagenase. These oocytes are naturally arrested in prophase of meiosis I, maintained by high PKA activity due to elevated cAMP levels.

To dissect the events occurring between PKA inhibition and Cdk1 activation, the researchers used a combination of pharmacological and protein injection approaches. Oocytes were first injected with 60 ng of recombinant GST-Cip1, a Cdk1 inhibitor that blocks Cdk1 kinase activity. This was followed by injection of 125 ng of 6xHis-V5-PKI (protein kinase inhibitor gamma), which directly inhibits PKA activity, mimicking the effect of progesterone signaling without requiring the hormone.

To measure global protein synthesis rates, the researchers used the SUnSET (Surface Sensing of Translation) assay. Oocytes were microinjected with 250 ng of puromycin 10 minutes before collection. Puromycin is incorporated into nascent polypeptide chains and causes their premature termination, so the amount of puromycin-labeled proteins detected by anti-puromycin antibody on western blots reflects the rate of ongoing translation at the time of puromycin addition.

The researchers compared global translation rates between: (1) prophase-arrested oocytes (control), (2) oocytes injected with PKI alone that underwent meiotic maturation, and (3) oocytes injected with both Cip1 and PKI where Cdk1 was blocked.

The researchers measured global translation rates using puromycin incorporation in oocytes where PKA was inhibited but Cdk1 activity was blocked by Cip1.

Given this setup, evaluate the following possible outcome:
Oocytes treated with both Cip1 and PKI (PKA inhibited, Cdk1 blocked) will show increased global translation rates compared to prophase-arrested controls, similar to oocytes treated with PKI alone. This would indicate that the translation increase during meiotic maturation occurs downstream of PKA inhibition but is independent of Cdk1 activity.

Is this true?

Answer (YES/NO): NO